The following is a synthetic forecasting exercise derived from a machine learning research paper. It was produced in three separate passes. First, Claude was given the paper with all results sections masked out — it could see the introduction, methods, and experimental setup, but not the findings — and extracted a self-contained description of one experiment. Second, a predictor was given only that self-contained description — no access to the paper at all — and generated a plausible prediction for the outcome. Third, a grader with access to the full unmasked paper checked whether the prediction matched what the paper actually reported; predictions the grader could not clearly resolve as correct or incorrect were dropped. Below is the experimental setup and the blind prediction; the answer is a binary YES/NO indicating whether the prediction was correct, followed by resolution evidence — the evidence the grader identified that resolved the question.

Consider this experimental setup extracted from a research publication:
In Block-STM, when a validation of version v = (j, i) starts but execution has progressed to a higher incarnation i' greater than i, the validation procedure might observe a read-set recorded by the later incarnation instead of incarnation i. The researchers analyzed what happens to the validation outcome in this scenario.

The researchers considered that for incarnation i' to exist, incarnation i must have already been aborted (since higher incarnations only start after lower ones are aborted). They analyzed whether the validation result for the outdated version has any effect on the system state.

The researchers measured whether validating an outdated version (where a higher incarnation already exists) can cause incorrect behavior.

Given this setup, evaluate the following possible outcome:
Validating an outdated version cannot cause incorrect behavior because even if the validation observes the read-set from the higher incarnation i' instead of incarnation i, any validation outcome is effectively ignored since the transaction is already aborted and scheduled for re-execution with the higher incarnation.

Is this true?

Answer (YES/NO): YES